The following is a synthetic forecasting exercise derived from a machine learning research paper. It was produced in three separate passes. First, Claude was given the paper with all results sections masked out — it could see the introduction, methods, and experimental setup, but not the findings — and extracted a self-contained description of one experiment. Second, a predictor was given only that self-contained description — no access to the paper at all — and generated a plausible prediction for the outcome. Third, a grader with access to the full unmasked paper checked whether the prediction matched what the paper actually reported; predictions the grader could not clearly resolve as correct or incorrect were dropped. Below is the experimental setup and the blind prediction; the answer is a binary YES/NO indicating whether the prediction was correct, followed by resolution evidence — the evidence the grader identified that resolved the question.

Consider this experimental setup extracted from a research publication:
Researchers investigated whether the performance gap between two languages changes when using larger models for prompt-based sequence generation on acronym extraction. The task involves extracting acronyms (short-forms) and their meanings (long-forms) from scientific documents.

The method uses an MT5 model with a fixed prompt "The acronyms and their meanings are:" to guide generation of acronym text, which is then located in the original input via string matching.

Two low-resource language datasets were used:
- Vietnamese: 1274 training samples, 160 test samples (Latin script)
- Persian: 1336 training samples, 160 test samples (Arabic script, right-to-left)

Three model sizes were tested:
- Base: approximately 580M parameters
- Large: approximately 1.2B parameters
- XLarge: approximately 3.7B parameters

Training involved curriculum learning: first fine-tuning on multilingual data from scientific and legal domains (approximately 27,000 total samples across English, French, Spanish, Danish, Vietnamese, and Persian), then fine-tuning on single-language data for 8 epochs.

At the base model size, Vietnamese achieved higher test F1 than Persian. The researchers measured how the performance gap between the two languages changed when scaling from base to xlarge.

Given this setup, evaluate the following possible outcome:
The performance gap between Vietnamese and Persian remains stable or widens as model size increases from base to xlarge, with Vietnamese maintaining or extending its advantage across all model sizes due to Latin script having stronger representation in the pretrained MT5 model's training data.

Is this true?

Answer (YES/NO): NO